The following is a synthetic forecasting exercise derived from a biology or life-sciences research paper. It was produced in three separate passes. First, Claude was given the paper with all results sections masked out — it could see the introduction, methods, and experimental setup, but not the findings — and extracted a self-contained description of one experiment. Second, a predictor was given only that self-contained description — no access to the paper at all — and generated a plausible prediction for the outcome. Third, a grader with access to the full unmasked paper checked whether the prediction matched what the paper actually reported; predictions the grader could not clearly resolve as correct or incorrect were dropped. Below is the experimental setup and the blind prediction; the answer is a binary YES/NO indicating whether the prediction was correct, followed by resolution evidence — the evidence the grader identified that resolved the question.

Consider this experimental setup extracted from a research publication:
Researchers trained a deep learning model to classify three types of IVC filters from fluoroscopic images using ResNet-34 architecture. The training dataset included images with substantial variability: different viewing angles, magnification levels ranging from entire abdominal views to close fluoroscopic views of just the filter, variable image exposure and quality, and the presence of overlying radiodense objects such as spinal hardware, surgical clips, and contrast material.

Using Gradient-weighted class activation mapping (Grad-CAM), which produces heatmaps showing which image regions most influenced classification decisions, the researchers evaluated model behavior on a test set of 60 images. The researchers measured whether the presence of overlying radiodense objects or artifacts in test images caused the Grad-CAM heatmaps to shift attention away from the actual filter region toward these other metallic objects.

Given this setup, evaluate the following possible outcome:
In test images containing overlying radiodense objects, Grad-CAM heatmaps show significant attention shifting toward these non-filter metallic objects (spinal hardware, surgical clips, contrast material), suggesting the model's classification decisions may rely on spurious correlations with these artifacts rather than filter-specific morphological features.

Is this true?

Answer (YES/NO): YES